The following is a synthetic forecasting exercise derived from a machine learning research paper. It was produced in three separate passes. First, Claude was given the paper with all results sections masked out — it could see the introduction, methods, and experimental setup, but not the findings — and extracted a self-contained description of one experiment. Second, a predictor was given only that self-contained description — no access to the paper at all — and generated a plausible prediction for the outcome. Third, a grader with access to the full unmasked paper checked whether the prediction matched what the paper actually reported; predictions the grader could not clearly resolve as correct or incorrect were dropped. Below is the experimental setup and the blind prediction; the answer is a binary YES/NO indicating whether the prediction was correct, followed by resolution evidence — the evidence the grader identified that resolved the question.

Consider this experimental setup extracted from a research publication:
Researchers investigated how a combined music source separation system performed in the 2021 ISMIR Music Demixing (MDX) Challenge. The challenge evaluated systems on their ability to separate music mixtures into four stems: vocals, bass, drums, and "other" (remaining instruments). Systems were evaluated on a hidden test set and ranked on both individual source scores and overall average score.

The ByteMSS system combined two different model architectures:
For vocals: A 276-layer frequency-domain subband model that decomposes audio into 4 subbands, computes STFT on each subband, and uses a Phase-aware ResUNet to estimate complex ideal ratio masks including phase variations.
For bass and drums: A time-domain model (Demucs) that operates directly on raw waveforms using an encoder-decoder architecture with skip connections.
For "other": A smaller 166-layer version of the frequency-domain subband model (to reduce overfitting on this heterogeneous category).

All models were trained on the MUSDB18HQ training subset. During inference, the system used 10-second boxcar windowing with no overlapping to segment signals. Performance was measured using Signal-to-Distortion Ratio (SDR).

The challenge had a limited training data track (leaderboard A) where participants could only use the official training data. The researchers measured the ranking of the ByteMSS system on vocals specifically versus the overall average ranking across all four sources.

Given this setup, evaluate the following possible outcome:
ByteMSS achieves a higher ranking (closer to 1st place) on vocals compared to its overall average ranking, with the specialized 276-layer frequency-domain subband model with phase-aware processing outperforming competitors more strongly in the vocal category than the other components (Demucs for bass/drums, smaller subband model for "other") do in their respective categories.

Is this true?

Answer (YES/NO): YES